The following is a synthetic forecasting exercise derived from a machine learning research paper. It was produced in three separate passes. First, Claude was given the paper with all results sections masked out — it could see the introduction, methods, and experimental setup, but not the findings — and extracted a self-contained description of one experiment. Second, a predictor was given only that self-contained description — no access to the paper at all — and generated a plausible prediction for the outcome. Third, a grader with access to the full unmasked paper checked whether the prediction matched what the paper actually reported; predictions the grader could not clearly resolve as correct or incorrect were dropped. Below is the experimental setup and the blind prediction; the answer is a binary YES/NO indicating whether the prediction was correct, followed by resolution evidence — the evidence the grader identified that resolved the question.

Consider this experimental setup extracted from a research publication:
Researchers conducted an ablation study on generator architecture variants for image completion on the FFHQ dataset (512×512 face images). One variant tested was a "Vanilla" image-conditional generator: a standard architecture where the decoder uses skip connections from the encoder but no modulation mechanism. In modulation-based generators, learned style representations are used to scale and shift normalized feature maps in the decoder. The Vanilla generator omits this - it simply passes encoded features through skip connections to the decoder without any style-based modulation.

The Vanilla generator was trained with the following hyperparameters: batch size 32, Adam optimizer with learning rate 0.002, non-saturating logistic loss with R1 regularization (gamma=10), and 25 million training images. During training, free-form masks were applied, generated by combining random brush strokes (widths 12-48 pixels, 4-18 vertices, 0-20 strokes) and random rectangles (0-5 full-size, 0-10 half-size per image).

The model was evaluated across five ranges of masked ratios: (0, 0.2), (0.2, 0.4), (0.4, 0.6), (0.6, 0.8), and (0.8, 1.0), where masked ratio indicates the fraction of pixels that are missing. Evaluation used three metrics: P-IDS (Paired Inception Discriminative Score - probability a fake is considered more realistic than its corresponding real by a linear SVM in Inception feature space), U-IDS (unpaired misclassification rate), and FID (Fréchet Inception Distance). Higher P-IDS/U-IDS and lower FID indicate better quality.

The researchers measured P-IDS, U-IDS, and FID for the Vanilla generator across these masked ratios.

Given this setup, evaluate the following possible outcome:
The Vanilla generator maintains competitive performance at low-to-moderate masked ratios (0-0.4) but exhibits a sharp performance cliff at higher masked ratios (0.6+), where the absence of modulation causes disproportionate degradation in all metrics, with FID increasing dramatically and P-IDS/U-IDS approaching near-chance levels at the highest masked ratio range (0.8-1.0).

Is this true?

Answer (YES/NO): NO